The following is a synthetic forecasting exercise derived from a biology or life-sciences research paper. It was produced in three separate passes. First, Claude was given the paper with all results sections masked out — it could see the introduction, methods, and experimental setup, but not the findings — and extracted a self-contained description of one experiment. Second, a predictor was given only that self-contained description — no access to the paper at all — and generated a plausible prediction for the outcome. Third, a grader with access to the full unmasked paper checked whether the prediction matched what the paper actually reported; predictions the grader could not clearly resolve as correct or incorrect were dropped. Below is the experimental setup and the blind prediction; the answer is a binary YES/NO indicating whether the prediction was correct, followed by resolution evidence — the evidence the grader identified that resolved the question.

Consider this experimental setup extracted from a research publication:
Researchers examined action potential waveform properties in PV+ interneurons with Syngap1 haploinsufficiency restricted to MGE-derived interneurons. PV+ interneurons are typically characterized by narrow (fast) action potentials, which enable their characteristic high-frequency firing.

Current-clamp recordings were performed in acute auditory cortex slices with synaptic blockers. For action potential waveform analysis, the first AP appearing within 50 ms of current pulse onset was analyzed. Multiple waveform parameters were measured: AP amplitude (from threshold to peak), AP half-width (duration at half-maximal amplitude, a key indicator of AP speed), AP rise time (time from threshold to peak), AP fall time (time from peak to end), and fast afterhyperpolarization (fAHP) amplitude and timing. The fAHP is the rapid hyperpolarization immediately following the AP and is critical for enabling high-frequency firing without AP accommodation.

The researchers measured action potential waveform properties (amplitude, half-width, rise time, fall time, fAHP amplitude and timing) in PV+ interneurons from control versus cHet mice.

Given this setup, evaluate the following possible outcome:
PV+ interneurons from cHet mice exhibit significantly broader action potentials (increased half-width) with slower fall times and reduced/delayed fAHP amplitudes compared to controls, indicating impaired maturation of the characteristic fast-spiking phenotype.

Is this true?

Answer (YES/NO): NO